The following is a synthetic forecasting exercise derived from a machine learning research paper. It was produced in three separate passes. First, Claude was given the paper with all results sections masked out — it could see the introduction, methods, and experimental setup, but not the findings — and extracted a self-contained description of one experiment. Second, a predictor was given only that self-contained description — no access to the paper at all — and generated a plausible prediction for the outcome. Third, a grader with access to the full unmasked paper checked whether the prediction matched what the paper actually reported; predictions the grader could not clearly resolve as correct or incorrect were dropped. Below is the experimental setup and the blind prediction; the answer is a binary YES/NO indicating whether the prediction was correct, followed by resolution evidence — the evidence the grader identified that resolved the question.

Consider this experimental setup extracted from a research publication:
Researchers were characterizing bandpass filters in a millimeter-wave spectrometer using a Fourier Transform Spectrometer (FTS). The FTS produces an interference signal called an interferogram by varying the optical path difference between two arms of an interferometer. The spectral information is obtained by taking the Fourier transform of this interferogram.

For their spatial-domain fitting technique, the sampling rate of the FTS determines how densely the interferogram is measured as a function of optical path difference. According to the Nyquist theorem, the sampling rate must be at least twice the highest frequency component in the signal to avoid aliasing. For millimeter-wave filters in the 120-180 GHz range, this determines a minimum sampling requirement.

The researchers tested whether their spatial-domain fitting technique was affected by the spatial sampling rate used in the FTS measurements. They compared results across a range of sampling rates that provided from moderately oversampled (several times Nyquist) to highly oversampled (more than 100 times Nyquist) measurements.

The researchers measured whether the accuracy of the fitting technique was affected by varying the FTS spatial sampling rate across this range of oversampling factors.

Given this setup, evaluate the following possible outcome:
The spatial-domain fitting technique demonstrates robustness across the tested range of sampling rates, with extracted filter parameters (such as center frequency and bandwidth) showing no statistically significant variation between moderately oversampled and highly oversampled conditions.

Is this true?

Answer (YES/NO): YES